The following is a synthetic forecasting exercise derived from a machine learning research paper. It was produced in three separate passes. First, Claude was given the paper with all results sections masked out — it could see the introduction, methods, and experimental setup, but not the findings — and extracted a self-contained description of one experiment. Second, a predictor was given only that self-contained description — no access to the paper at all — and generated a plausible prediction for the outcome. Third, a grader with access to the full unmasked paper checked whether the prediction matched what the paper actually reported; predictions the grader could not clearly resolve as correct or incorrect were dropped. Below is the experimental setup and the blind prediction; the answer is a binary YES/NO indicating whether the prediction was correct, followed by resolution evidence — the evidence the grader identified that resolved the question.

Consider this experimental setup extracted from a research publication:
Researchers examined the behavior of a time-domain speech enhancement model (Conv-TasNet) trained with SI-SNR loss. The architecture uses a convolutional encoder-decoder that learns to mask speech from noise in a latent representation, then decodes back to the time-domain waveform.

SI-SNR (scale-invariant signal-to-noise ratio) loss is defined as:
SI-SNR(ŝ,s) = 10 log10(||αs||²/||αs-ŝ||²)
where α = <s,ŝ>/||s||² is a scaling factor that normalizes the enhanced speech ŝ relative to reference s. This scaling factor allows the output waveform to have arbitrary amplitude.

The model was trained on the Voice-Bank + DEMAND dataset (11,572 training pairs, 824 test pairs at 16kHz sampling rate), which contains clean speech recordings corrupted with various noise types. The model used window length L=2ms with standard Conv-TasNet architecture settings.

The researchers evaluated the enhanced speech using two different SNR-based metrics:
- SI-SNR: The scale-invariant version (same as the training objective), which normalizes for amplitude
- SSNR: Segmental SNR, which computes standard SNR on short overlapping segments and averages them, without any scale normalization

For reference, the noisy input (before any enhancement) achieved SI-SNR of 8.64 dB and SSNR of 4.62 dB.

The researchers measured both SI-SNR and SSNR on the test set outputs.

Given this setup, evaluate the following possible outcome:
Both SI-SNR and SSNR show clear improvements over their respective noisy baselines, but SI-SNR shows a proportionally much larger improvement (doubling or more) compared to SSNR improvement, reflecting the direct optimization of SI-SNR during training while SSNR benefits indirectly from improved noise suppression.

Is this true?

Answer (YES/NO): NO